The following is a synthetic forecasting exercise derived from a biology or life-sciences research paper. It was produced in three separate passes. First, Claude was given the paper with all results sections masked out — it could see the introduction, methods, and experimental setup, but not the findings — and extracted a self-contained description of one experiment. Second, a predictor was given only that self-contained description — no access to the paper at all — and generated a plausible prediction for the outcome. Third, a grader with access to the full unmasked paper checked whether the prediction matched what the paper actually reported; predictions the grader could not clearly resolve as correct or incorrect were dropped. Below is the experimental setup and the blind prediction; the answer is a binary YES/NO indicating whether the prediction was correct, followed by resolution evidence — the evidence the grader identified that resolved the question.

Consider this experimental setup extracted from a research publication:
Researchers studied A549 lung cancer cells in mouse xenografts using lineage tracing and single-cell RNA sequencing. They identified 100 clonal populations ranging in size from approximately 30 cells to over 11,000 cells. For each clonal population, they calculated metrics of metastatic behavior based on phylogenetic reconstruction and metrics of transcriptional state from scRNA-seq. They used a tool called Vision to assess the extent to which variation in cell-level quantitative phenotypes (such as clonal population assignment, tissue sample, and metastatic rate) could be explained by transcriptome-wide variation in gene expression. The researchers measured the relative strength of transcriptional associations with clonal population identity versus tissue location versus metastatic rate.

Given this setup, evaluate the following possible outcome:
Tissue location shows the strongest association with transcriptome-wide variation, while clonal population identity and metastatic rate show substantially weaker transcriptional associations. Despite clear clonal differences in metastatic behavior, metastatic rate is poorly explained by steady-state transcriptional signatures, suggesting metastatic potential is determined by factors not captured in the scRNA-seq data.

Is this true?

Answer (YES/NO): NO